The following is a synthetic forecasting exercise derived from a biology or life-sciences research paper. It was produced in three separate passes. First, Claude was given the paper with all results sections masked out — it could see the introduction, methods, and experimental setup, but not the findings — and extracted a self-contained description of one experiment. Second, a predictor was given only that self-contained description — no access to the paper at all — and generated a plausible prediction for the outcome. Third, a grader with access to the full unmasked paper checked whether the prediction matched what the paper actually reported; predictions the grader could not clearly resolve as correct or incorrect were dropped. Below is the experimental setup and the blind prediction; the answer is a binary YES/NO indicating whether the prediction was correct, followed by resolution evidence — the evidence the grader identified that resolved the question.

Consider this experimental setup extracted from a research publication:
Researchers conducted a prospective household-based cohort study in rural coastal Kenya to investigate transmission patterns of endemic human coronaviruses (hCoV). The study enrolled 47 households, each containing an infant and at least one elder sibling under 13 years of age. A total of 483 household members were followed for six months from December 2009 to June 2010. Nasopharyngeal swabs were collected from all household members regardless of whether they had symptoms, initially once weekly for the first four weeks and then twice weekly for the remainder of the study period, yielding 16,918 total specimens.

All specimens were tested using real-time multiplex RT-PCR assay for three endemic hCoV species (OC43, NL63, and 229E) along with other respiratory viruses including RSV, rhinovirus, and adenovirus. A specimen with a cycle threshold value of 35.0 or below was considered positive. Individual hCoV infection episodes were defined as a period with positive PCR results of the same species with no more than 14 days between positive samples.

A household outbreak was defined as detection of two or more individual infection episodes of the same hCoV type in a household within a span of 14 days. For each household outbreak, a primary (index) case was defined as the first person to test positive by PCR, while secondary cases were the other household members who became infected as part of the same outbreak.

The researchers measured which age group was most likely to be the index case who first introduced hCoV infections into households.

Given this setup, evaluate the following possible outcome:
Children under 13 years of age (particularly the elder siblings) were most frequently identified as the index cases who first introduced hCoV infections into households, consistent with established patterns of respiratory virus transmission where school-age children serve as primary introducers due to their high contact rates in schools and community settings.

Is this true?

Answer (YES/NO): YES